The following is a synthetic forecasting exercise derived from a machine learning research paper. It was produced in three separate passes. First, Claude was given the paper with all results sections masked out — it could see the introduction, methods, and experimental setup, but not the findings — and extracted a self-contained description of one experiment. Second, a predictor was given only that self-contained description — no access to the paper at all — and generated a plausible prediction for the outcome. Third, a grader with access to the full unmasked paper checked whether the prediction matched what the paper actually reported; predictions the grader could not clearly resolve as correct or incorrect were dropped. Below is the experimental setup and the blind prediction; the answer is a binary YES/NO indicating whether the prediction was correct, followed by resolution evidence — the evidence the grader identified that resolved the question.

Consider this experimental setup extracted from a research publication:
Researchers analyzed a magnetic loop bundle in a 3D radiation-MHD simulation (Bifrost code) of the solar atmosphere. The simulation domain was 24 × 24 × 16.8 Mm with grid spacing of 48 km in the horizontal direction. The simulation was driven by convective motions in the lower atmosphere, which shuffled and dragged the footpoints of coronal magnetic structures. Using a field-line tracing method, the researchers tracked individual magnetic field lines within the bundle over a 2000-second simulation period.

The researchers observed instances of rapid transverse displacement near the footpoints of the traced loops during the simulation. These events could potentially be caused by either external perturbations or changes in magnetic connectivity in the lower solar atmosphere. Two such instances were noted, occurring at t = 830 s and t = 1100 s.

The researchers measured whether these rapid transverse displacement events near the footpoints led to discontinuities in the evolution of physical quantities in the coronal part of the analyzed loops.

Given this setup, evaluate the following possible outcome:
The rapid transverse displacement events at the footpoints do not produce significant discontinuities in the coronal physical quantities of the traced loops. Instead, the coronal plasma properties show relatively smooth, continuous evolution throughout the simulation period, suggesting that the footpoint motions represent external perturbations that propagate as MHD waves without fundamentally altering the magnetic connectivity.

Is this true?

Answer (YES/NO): NO